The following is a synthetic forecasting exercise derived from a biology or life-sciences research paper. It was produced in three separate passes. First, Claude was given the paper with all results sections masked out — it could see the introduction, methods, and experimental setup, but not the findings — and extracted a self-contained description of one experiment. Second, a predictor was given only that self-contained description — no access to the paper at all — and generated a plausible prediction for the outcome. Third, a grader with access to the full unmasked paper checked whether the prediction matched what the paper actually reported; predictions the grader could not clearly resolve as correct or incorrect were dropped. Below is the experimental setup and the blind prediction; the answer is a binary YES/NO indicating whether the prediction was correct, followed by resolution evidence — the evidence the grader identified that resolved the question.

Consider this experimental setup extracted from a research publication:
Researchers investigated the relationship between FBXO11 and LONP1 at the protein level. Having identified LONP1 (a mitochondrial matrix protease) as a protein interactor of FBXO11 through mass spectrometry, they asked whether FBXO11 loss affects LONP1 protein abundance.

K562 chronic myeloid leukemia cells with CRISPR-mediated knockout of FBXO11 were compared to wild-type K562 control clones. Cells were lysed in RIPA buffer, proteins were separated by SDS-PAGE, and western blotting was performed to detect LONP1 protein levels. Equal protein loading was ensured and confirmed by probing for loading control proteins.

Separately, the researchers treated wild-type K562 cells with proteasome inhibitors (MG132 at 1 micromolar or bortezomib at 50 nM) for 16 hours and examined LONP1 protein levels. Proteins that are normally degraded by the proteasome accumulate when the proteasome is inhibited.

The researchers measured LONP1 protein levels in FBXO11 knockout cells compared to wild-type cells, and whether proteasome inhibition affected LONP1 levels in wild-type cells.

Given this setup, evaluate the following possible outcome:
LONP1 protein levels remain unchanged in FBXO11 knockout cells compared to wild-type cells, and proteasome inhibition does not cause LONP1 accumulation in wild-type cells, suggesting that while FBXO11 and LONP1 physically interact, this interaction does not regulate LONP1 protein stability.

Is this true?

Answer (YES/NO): YES